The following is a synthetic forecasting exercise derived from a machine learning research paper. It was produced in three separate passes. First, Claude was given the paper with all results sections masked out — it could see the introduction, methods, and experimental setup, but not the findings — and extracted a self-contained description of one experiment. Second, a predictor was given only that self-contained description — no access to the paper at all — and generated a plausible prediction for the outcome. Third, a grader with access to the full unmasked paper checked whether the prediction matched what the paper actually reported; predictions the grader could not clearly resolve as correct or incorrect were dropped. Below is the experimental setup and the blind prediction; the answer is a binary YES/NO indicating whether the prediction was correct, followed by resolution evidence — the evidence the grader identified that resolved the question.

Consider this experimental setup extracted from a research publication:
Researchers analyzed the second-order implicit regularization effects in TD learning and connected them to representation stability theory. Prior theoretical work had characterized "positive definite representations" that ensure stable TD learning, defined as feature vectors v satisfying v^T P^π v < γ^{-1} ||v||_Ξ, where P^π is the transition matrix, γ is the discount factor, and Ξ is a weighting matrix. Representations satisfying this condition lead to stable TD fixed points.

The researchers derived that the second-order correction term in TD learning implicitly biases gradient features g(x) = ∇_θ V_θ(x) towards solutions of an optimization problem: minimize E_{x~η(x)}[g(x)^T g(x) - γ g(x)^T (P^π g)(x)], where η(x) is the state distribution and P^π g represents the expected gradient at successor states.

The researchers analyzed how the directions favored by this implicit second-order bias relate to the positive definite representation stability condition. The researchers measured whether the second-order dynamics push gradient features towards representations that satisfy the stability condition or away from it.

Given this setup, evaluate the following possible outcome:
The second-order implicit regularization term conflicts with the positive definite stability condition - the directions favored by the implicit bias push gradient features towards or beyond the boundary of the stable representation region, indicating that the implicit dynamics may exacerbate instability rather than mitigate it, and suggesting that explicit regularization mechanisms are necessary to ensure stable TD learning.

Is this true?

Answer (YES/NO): YES